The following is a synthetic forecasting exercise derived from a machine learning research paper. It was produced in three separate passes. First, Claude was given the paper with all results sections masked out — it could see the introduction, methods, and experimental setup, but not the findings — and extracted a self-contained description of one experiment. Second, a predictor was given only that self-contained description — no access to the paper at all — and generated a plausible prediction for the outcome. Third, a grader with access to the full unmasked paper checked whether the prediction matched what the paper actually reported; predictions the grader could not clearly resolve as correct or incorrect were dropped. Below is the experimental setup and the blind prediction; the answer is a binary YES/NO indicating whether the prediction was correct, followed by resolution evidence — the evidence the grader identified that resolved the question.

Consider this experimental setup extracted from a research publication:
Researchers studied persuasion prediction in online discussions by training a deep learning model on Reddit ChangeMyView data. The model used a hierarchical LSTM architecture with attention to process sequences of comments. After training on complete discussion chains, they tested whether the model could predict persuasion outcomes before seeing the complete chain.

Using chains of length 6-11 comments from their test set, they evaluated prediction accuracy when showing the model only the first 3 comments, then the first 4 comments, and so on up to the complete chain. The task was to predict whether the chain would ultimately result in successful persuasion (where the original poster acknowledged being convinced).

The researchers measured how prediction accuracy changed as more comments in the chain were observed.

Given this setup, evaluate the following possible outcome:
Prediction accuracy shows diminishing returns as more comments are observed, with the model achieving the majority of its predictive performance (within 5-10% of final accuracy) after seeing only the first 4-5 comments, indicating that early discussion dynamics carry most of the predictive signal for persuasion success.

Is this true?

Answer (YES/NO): NO